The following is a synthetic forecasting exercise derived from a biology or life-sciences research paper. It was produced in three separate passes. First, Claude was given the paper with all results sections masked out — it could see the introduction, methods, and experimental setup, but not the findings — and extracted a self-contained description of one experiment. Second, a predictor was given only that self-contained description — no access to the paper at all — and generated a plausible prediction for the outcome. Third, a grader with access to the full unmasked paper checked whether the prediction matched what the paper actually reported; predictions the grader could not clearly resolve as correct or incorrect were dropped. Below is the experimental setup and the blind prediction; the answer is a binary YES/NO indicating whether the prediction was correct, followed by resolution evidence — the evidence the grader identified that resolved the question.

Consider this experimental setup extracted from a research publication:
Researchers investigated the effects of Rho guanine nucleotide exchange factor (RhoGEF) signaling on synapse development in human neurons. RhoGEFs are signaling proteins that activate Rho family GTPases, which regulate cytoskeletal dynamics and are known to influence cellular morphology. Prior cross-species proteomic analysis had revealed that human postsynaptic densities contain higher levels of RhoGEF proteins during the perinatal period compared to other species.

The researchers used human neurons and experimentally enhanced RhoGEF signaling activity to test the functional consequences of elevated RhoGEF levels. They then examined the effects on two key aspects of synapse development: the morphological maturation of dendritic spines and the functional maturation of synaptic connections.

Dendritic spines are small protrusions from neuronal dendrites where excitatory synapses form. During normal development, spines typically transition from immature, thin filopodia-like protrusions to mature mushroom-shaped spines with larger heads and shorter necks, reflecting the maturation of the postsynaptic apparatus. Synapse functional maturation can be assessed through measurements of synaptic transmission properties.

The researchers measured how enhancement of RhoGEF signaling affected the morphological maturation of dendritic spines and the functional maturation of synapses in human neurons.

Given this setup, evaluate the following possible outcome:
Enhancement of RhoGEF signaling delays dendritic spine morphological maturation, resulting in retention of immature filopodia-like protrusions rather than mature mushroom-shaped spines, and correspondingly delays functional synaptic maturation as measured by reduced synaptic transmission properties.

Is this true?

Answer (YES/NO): YES